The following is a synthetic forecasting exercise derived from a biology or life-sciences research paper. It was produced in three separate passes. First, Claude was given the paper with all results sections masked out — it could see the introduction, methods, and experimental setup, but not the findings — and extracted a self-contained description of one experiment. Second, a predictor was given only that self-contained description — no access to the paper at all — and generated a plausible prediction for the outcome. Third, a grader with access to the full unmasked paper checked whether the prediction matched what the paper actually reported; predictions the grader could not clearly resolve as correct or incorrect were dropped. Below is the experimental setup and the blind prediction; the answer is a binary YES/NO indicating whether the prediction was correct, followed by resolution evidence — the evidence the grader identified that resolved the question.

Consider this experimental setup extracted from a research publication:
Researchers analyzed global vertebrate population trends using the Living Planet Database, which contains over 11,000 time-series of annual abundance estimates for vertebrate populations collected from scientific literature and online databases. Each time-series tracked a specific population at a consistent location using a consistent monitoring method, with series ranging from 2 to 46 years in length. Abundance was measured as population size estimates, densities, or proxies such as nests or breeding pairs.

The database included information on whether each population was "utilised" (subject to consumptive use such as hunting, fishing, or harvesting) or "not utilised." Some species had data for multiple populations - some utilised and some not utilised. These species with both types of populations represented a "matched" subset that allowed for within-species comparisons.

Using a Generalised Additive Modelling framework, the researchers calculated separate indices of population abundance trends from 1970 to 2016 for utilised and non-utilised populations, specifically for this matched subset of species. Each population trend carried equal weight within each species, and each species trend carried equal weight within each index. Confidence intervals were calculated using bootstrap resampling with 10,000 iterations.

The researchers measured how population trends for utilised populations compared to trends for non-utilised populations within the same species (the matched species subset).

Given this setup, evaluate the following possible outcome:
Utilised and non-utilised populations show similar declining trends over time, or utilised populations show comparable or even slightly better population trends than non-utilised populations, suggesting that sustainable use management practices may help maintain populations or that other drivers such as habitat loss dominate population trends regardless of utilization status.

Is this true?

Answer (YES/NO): NO